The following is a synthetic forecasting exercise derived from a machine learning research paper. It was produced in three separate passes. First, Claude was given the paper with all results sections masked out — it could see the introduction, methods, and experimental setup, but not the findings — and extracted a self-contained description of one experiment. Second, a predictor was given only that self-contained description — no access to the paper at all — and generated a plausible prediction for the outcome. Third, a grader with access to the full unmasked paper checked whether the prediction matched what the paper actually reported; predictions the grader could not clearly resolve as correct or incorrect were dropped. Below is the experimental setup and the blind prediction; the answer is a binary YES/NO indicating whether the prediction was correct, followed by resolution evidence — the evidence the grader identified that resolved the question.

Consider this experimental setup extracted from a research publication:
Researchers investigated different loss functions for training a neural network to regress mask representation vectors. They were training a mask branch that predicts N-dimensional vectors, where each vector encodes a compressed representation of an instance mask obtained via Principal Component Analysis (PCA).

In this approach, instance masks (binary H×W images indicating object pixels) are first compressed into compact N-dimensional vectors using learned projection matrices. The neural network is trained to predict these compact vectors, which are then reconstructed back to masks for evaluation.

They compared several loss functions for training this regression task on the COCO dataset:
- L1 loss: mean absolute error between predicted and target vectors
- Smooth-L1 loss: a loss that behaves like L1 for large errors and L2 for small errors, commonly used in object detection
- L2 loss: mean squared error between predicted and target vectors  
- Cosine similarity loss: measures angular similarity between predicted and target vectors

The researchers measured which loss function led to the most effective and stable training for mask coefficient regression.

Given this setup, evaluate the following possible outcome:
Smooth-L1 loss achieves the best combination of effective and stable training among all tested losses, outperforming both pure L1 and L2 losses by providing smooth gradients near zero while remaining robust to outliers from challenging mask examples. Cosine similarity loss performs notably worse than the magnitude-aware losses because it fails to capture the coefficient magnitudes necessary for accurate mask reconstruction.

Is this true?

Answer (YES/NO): NO